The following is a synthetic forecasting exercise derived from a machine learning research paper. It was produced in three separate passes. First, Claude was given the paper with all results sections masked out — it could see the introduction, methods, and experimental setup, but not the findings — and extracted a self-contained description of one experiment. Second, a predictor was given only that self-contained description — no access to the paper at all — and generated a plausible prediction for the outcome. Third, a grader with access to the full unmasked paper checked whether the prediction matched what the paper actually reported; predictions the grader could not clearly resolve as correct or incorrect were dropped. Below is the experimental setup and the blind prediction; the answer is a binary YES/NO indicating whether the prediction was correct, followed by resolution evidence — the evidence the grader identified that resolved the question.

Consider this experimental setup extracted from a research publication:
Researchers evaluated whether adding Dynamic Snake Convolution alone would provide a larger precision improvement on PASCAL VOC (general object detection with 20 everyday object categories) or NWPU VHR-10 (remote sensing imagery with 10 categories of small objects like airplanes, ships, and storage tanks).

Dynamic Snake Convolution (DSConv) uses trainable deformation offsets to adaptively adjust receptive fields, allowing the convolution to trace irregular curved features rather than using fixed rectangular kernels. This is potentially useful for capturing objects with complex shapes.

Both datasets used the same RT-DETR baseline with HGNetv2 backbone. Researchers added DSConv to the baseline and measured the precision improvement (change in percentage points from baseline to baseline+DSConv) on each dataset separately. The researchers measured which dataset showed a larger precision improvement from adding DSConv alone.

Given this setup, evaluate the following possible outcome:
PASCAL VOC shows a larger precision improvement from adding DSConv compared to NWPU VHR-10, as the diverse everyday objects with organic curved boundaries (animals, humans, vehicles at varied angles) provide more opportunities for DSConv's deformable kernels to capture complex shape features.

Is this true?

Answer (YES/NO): YES